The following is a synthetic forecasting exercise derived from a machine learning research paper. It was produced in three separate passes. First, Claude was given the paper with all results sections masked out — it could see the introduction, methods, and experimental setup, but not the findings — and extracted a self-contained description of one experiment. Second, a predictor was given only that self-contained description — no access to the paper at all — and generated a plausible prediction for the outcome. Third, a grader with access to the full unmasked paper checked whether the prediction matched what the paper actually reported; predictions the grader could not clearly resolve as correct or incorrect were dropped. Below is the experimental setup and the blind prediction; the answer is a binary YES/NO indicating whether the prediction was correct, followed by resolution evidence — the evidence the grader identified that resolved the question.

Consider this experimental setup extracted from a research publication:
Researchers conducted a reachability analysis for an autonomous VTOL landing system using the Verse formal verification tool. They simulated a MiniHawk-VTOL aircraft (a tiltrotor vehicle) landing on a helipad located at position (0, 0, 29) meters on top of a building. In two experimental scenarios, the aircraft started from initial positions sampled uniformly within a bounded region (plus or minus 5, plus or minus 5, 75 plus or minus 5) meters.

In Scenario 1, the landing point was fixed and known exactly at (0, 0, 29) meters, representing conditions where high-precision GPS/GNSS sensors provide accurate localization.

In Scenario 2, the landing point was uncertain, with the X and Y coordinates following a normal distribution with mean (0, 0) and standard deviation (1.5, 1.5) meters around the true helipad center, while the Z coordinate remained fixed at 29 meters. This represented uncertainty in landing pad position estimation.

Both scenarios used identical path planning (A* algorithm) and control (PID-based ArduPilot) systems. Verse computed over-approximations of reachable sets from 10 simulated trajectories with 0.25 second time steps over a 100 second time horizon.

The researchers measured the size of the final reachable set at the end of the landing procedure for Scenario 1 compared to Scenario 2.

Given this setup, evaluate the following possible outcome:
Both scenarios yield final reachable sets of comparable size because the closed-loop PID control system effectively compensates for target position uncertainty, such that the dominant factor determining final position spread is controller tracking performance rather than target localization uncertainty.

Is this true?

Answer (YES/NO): NO